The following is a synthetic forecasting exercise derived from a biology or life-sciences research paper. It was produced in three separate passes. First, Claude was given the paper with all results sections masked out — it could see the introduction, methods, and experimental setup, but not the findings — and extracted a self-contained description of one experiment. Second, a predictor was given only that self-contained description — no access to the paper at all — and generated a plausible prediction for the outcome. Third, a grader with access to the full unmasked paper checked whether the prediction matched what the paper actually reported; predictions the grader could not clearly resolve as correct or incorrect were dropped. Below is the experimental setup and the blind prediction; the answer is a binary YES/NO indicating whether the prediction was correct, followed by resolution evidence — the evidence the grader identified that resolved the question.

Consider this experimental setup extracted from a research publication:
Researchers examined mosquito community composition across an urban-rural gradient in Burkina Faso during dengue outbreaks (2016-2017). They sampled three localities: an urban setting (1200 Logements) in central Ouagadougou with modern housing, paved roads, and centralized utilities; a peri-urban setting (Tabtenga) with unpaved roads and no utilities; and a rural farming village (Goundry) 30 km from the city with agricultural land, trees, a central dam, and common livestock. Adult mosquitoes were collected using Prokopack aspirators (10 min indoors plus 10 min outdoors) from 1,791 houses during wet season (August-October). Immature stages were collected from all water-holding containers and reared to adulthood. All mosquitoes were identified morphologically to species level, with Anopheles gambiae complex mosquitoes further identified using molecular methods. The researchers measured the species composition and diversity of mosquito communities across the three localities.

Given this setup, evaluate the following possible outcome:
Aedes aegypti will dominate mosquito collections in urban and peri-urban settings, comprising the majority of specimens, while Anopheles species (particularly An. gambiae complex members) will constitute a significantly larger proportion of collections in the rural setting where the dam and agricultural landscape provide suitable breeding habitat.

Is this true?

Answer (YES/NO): NO